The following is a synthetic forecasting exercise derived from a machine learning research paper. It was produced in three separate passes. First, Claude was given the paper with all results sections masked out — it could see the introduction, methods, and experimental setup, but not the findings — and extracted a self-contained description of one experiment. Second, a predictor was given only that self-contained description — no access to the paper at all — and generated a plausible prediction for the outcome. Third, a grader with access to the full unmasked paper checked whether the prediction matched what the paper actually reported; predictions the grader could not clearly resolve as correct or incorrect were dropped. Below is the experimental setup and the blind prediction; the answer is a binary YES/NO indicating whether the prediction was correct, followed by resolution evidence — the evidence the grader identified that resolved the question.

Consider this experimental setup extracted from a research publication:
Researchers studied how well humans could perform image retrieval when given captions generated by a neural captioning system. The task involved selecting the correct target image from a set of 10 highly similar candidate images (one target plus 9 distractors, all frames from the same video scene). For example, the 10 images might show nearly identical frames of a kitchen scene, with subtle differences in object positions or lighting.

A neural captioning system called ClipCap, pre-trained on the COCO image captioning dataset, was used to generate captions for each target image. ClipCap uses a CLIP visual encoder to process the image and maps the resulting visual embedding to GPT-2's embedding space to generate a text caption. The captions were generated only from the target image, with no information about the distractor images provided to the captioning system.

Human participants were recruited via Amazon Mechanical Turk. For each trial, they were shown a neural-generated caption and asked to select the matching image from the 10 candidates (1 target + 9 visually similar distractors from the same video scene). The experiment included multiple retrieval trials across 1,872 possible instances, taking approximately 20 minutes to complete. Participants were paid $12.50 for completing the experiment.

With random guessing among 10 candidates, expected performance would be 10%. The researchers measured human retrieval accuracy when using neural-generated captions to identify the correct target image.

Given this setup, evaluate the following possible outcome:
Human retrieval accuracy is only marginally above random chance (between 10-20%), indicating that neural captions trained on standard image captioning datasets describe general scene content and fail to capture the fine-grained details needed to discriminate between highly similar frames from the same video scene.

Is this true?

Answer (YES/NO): YES